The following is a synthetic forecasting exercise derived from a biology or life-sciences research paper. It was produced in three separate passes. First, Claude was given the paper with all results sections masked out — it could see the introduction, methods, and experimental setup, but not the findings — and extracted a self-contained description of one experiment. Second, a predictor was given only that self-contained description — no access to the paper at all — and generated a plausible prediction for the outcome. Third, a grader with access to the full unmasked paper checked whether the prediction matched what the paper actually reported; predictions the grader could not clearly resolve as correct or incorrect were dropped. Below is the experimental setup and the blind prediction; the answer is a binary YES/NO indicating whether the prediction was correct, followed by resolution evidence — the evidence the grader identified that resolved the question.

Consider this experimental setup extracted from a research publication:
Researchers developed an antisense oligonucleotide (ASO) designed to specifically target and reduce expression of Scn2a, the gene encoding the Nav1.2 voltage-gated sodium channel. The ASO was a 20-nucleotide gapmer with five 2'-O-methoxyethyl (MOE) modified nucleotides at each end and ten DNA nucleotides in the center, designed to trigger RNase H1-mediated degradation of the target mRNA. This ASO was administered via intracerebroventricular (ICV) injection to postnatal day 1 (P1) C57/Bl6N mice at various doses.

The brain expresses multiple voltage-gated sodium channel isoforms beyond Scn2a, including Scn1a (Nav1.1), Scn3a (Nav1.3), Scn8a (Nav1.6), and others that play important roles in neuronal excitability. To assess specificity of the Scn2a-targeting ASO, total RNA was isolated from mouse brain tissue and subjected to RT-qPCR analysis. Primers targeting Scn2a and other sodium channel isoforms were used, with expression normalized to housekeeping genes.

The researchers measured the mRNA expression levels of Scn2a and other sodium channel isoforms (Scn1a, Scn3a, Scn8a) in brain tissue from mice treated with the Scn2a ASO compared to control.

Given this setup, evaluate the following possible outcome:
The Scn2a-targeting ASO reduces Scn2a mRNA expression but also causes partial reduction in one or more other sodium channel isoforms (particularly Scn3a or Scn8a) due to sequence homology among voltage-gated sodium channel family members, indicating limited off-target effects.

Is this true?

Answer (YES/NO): NO